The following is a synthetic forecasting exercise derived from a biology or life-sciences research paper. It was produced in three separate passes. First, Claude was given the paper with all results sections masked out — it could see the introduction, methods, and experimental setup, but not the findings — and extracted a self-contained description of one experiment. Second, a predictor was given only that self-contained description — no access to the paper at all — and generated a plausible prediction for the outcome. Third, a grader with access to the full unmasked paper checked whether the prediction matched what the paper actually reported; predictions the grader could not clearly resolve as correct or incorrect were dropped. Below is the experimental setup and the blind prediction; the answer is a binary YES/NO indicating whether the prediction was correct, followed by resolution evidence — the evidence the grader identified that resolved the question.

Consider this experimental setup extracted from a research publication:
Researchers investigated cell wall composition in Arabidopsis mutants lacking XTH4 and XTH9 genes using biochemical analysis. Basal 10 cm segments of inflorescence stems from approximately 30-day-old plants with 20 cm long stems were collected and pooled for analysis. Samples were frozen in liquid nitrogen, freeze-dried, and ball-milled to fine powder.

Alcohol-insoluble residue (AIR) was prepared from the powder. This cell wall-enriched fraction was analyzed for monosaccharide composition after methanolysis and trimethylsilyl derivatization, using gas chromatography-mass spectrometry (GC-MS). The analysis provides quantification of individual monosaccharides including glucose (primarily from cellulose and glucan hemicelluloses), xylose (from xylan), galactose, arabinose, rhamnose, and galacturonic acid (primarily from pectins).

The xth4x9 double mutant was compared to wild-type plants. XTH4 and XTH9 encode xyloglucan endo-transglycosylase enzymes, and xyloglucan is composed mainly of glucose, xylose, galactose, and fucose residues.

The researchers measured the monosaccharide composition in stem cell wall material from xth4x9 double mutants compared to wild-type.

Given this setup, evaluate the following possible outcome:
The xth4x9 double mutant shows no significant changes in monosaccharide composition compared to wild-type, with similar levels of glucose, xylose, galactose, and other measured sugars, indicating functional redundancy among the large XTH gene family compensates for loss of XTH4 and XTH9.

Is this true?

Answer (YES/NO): NO